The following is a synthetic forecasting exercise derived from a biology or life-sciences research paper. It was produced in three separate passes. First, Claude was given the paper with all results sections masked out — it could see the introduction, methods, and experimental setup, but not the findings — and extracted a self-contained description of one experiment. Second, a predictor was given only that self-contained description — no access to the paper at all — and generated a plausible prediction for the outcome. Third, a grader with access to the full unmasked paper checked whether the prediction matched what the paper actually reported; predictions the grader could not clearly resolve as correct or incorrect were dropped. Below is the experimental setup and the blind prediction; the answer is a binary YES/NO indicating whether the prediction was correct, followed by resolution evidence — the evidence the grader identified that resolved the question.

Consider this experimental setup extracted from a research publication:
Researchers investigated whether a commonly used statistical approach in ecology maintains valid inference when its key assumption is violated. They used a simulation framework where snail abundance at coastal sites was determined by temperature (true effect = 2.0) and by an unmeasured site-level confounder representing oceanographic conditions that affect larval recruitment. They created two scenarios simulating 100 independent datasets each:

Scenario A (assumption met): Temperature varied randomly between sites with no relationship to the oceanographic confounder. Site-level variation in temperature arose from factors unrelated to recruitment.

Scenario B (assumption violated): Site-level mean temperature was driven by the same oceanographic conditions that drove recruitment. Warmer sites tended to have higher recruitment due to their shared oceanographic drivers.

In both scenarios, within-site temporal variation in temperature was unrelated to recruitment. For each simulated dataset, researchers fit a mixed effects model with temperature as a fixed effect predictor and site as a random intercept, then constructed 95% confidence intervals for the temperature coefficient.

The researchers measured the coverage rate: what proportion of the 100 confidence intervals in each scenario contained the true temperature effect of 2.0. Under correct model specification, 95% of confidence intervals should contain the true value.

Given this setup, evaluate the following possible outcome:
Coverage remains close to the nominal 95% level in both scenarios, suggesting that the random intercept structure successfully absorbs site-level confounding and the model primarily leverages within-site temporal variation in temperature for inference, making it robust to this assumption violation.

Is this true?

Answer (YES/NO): NO